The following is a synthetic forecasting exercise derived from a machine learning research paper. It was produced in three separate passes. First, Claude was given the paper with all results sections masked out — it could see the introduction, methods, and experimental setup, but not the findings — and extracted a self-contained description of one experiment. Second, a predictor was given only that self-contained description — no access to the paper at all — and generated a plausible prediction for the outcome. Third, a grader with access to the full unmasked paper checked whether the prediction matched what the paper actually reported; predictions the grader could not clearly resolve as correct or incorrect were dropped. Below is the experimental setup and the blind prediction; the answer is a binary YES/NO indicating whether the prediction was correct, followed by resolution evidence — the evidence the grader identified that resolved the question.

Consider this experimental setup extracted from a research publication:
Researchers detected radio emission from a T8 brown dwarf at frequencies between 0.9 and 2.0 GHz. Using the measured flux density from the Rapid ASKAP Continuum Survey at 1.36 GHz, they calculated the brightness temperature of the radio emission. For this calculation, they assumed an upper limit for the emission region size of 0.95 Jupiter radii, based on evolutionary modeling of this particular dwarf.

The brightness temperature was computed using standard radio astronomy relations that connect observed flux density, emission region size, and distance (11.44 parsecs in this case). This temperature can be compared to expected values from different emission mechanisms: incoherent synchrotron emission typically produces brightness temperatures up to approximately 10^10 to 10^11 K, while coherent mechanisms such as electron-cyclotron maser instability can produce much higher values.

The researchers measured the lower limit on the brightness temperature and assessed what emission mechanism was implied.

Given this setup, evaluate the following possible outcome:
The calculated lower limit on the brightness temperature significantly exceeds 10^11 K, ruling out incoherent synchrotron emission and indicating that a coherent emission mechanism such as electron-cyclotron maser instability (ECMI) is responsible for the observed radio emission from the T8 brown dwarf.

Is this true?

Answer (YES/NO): YES